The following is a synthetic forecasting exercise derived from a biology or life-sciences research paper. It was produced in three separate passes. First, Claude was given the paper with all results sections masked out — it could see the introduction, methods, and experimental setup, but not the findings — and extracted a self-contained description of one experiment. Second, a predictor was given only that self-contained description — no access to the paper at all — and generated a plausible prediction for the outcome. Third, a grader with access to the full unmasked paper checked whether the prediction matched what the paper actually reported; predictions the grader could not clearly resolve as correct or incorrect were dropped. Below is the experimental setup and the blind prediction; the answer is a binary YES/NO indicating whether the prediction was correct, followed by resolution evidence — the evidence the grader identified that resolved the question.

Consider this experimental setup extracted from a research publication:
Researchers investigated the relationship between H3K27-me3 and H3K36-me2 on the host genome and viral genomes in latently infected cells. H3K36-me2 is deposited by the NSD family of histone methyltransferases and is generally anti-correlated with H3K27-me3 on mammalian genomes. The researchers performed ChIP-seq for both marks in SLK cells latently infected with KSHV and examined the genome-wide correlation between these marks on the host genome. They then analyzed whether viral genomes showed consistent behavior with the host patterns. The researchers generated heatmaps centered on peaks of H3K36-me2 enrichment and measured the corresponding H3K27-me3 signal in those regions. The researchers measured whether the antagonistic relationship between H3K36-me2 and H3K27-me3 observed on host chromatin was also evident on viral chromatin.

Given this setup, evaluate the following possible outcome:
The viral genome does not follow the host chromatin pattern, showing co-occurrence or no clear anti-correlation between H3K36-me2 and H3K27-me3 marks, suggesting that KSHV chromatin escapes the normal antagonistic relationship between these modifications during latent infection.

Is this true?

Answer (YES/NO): NO